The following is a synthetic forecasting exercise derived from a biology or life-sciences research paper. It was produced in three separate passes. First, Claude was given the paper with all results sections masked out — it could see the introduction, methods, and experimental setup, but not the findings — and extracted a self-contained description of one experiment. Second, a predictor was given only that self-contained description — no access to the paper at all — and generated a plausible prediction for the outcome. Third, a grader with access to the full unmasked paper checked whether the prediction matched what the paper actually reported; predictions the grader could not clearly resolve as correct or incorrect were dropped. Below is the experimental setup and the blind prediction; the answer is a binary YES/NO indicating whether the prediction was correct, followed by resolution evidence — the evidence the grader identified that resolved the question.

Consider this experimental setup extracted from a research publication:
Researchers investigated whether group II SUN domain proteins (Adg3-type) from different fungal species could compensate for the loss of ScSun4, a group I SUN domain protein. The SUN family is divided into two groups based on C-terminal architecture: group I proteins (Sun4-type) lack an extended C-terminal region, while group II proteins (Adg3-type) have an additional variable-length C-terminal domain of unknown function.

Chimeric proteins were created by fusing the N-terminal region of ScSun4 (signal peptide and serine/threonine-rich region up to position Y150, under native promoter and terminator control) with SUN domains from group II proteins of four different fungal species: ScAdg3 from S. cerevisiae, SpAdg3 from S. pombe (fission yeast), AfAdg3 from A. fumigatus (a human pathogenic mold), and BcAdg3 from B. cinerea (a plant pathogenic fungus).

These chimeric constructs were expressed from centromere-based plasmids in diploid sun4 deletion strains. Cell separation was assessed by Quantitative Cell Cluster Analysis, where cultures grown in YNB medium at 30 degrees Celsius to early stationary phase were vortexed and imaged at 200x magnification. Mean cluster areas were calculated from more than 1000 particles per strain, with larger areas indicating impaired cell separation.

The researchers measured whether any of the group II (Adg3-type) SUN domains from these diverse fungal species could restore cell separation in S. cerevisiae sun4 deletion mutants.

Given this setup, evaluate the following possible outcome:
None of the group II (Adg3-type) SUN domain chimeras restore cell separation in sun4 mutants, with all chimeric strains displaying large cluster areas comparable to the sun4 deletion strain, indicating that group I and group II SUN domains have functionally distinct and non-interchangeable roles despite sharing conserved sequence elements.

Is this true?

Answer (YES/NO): YES